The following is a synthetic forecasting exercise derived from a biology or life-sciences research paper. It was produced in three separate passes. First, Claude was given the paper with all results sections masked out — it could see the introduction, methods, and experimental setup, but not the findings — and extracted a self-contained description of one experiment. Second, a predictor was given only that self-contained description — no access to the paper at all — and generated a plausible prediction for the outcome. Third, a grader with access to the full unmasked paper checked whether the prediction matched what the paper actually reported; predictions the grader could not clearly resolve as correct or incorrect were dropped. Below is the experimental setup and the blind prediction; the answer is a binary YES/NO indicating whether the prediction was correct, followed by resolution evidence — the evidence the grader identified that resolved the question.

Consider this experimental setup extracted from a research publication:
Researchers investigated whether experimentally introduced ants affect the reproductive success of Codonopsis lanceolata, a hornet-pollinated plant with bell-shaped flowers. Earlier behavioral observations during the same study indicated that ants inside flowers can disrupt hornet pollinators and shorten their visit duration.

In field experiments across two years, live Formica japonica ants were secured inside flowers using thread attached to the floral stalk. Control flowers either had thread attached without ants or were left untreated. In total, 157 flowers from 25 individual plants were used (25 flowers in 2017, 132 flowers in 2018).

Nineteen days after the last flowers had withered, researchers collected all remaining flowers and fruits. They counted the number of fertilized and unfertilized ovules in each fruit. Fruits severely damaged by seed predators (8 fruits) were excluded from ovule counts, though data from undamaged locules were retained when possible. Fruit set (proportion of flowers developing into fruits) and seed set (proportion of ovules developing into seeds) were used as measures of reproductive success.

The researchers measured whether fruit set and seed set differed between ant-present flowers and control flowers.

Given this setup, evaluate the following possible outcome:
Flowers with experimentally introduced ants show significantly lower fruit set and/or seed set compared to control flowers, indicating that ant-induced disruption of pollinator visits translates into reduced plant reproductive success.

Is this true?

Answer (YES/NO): NO